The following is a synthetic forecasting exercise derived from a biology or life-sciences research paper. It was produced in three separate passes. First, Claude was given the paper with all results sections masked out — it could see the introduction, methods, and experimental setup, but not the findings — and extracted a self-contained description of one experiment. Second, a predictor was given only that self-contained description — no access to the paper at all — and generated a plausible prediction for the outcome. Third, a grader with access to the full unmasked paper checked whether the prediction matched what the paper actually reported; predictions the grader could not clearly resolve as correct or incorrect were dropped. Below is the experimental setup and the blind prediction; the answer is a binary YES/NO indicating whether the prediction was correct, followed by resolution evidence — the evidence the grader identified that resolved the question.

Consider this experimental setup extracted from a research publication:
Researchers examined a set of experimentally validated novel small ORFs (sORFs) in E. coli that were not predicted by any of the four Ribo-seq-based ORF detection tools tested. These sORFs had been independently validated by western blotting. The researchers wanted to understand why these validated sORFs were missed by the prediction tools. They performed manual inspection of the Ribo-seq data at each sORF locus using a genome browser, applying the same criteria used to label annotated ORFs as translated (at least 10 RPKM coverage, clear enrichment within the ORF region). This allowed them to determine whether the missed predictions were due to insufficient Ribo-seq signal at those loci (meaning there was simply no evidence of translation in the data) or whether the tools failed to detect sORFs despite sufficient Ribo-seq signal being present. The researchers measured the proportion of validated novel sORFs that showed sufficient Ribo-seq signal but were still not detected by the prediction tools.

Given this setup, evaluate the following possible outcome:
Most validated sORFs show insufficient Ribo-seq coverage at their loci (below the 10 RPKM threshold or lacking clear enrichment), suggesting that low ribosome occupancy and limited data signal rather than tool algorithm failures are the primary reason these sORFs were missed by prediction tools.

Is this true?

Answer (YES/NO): NO